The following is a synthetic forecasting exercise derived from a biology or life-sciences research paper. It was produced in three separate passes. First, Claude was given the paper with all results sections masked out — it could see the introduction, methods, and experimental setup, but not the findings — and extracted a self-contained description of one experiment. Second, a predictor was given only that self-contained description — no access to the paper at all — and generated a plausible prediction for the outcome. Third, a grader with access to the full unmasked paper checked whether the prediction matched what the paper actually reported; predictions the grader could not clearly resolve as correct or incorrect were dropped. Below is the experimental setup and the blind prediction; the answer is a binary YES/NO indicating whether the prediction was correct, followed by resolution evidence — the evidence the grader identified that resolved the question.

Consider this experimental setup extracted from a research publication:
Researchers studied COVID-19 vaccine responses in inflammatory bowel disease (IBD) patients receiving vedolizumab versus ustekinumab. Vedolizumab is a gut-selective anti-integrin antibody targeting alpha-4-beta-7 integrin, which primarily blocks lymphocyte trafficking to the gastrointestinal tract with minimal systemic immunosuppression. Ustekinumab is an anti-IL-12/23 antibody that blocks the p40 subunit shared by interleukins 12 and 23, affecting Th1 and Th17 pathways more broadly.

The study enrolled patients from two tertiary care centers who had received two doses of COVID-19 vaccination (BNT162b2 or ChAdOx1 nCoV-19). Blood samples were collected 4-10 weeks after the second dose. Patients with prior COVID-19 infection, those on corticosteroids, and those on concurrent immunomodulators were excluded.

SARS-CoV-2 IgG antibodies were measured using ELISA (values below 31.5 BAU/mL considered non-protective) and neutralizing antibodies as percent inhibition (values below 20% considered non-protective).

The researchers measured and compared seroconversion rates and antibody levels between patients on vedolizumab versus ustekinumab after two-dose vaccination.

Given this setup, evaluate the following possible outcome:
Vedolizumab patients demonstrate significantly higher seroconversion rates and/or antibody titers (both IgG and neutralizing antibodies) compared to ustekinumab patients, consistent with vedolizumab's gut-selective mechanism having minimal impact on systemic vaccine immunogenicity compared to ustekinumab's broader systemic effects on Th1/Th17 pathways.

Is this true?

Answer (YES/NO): NO